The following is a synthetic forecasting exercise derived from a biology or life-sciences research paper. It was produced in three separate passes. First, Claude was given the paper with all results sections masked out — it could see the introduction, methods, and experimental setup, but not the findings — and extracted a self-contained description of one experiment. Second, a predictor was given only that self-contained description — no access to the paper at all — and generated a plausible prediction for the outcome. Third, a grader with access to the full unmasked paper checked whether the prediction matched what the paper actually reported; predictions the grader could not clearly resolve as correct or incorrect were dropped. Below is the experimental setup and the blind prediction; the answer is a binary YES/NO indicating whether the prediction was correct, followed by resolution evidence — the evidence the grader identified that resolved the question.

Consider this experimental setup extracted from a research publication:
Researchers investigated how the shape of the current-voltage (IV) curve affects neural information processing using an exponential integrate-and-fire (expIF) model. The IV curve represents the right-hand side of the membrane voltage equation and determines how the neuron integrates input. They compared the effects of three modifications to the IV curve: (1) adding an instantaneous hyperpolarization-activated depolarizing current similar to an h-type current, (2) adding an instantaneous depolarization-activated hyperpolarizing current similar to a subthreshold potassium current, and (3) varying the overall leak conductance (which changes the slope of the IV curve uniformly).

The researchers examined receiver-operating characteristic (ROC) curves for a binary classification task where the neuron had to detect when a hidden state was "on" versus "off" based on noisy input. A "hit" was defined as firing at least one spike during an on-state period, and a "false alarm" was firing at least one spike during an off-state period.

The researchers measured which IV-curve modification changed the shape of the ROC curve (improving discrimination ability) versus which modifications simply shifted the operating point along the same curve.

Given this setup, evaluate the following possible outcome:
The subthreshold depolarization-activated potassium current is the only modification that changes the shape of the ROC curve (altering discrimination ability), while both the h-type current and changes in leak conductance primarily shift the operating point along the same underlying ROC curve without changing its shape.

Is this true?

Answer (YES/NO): NO